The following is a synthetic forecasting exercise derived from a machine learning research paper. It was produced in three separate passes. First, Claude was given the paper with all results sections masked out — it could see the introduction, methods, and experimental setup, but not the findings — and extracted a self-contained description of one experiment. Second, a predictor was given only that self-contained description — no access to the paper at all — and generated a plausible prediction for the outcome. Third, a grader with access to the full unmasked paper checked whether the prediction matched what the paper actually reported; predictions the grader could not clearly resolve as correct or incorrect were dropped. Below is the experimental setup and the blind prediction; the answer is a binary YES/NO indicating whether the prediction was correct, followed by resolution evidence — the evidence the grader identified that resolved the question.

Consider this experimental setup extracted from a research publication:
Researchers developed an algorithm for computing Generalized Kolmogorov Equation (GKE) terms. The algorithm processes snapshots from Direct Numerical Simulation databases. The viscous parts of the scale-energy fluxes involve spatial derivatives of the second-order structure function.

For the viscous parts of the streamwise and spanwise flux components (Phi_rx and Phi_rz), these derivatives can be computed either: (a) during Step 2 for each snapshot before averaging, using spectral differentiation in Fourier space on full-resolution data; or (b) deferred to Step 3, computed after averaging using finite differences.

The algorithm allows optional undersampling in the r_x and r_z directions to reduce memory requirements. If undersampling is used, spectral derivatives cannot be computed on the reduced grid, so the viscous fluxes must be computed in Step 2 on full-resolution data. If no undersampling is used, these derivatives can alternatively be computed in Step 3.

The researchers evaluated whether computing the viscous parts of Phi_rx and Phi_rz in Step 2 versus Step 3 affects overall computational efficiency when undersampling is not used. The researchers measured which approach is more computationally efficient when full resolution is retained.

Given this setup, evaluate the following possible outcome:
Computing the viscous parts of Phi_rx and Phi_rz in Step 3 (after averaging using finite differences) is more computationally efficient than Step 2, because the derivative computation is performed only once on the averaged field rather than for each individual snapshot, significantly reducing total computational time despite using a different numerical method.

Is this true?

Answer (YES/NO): YES